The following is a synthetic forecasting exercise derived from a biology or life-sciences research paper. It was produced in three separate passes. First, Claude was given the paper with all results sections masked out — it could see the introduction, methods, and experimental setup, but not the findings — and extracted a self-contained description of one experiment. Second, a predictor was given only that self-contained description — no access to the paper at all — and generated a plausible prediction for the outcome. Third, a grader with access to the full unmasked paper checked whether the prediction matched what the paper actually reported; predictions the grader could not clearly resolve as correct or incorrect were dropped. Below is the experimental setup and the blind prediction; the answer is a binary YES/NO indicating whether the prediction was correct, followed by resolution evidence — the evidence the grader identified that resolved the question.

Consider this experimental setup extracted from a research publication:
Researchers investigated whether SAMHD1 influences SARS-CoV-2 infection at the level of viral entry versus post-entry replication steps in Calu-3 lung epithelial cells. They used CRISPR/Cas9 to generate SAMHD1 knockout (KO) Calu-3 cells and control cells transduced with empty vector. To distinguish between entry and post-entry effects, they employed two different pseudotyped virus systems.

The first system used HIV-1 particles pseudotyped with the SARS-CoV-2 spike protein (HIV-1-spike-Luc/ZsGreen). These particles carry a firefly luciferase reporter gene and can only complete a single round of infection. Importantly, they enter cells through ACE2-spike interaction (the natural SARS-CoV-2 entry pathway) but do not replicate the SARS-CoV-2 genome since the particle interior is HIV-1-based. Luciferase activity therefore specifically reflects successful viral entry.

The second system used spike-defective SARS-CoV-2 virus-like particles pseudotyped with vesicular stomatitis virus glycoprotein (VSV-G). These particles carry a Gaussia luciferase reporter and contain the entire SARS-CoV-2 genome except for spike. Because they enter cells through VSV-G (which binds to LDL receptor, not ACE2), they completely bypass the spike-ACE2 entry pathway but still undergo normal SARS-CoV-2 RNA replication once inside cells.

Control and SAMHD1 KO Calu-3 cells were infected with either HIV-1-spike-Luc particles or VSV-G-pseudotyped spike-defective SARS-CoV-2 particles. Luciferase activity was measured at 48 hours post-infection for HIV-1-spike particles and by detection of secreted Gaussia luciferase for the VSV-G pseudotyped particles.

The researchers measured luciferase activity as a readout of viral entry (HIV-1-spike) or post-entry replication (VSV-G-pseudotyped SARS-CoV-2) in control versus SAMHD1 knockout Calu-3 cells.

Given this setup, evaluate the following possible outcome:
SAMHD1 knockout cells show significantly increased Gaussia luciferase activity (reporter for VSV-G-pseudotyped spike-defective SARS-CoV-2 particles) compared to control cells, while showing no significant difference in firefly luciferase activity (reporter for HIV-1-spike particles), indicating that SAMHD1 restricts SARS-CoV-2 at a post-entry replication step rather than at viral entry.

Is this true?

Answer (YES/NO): NO